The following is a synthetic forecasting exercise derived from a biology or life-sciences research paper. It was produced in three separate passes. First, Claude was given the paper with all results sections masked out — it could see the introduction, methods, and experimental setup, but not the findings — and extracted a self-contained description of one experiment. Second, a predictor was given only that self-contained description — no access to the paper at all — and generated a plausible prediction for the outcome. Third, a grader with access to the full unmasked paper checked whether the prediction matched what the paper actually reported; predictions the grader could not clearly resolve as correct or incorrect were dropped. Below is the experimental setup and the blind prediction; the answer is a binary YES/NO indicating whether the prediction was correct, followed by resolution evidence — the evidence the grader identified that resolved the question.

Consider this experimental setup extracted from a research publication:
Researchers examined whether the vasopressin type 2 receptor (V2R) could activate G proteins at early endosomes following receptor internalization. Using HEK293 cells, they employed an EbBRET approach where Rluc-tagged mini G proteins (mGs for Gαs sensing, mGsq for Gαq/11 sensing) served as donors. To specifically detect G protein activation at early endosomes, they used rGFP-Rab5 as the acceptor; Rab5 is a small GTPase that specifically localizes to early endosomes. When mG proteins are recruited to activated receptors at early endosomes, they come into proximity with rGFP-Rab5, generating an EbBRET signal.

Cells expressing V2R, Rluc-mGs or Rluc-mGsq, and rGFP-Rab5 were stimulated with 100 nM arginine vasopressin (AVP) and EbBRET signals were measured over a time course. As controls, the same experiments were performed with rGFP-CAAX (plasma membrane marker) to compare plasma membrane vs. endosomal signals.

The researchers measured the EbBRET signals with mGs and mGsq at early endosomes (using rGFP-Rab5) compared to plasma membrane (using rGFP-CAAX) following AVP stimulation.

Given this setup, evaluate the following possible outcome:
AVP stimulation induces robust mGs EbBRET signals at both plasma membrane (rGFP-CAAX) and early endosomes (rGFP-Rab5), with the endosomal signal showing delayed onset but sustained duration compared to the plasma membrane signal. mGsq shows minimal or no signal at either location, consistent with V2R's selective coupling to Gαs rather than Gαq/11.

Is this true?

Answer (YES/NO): NO